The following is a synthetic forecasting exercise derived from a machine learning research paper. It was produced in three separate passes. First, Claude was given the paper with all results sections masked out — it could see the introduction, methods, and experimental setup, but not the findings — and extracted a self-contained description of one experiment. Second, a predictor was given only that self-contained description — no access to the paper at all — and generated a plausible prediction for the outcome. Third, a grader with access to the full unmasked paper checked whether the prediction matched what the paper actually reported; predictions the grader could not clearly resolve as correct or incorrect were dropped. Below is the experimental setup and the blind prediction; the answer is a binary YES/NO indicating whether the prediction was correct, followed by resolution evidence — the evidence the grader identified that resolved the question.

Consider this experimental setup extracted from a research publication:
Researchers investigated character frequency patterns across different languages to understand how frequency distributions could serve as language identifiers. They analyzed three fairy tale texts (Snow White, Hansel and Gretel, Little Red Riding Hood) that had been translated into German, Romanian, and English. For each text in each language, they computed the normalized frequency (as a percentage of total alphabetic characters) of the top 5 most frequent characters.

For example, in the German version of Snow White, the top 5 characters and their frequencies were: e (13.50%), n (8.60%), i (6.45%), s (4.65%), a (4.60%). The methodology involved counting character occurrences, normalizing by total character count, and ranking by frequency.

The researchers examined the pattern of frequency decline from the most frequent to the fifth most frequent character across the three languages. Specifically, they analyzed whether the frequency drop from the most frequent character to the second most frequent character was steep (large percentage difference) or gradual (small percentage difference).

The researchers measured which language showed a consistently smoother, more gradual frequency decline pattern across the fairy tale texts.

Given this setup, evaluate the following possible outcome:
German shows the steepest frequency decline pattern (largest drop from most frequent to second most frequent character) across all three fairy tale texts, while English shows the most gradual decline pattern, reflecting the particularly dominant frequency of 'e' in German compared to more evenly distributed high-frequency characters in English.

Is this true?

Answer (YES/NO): NO